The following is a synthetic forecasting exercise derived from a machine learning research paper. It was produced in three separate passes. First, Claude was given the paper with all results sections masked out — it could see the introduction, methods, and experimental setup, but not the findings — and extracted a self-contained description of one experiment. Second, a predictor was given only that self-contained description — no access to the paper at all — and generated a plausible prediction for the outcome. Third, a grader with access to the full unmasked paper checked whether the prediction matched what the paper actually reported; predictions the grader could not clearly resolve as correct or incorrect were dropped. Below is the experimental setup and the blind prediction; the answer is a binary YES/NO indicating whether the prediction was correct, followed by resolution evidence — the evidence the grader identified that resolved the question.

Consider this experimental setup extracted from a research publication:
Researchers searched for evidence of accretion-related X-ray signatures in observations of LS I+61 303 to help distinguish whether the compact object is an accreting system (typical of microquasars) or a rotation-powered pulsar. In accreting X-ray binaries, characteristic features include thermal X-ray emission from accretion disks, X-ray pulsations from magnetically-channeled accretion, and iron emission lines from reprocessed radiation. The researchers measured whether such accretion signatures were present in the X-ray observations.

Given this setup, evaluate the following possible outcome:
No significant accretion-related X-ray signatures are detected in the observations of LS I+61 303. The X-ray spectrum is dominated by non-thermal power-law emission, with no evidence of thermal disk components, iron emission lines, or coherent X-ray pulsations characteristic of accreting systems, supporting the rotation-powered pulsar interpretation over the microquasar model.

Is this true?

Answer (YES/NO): YES